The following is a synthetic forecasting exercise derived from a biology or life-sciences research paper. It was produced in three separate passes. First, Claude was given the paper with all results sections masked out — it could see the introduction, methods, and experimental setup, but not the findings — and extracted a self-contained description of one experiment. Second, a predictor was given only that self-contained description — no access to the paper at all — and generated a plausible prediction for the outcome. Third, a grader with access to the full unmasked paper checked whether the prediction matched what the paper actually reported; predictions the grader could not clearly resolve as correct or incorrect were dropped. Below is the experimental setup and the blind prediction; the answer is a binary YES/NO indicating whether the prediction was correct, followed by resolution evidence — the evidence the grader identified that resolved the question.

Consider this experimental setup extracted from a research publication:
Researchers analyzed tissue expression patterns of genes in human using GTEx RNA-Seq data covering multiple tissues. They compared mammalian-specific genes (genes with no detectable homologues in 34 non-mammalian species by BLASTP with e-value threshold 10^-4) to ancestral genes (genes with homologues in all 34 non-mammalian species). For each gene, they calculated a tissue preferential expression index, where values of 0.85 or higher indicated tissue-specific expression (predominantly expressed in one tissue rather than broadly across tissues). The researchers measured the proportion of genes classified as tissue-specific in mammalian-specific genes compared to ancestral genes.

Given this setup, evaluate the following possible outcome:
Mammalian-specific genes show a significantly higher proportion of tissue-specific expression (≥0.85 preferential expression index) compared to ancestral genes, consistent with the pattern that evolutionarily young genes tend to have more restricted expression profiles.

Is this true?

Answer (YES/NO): YES